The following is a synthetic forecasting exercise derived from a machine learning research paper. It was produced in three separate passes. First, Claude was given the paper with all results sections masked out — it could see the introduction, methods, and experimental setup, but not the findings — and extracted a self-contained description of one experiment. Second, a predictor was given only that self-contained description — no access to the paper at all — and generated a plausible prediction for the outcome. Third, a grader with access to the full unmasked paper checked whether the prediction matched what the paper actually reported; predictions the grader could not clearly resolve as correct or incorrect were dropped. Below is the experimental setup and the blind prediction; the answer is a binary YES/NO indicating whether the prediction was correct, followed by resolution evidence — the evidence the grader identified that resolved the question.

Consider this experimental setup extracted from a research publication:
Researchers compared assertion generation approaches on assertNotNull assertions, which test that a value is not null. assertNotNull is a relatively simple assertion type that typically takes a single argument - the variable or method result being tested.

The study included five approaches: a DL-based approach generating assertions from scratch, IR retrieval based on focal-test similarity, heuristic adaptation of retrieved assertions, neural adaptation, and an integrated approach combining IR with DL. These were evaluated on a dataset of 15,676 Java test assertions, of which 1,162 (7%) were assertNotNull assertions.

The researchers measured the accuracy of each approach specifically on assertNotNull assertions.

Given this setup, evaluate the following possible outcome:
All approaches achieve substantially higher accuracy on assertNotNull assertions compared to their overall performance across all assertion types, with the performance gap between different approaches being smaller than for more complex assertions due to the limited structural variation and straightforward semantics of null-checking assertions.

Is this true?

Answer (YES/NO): NO